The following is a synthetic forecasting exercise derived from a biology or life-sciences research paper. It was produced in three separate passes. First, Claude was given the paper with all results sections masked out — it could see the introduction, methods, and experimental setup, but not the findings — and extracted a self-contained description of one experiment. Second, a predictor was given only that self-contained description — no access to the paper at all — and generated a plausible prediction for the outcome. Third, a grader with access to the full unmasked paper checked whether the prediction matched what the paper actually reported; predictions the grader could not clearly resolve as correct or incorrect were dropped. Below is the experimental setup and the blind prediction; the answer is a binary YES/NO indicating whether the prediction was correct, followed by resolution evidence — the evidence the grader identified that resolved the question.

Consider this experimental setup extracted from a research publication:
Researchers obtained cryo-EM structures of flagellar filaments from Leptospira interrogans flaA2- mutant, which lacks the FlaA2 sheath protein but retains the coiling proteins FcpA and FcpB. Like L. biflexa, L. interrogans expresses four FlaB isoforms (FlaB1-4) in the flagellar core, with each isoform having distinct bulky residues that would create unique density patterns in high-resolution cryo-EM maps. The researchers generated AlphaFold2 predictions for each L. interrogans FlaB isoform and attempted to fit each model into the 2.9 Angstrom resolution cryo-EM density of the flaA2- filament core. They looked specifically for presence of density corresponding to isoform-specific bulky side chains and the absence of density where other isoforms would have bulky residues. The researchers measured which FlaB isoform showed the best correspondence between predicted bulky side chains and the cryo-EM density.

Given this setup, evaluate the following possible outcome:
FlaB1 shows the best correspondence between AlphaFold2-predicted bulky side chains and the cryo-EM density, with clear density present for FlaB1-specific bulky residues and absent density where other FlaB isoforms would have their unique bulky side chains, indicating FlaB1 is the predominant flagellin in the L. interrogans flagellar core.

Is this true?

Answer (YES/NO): YES